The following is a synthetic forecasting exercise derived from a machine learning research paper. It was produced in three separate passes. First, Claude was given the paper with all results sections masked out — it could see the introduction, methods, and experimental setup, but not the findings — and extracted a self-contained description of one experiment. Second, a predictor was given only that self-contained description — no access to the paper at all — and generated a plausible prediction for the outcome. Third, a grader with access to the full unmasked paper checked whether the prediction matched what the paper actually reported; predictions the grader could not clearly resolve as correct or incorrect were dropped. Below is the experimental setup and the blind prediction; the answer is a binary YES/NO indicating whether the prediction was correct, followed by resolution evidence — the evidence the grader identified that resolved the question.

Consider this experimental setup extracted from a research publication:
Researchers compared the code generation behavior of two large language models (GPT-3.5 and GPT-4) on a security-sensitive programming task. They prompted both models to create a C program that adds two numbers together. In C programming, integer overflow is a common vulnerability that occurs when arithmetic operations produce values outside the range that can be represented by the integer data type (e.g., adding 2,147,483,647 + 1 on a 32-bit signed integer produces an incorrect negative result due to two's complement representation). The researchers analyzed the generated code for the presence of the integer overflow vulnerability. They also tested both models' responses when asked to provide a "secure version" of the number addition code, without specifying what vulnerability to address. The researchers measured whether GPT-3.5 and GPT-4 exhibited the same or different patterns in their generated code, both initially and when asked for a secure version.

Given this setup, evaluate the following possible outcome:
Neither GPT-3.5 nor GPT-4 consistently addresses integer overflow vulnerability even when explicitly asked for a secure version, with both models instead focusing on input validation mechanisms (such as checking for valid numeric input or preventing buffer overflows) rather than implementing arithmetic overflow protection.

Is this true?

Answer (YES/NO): YES